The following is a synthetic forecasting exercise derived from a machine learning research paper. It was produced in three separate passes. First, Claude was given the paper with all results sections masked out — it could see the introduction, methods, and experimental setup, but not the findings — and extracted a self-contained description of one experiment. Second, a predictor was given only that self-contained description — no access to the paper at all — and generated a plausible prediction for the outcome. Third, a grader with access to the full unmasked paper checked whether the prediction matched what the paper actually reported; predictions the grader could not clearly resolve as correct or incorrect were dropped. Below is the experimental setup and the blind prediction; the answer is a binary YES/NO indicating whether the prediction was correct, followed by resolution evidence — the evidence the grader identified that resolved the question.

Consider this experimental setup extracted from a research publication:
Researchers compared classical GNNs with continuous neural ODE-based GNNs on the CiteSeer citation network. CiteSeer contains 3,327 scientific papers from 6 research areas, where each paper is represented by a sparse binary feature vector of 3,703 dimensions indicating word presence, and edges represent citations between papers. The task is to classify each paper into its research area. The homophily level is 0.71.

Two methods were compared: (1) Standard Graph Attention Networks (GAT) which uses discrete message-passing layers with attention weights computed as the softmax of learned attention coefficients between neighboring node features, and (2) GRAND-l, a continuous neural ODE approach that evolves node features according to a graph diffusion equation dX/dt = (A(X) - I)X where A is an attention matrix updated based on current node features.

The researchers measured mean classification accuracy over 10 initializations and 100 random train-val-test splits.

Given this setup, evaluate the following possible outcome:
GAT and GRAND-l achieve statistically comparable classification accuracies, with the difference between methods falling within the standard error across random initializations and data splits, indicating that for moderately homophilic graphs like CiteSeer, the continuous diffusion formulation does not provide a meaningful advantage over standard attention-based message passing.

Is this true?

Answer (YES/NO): NO